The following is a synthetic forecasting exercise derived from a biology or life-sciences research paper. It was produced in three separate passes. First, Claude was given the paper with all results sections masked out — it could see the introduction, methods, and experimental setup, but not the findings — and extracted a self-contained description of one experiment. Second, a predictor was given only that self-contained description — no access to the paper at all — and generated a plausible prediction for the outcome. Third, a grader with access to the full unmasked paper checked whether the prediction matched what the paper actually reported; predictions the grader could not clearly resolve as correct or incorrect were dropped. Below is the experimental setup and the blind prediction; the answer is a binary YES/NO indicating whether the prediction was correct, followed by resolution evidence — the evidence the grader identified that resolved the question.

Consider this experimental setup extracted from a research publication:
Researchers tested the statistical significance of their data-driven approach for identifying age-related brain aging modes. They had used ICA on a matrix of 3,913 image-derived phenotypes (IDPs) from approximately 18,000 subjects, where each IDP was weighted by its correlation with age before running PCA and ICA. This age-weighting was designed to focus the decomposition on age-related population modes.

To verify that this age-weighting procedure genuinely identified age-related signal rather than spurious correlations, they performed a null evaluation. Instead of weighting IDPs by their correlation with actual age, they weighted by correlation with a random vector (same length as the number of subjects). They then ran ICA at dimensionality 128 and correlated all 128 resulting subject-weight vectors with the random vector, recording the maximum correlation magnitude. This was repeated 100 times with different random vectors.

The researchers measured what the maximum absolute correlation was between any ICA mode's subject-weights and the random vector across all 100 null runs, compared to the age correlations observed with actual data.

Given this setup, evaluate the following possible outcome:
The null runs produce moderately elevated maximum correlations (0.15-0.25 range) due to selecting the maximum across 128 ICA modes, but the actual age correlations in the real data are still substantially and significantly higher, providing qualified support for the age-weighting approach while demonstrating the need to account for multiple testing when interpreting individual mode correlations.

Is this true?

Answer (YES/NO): NO